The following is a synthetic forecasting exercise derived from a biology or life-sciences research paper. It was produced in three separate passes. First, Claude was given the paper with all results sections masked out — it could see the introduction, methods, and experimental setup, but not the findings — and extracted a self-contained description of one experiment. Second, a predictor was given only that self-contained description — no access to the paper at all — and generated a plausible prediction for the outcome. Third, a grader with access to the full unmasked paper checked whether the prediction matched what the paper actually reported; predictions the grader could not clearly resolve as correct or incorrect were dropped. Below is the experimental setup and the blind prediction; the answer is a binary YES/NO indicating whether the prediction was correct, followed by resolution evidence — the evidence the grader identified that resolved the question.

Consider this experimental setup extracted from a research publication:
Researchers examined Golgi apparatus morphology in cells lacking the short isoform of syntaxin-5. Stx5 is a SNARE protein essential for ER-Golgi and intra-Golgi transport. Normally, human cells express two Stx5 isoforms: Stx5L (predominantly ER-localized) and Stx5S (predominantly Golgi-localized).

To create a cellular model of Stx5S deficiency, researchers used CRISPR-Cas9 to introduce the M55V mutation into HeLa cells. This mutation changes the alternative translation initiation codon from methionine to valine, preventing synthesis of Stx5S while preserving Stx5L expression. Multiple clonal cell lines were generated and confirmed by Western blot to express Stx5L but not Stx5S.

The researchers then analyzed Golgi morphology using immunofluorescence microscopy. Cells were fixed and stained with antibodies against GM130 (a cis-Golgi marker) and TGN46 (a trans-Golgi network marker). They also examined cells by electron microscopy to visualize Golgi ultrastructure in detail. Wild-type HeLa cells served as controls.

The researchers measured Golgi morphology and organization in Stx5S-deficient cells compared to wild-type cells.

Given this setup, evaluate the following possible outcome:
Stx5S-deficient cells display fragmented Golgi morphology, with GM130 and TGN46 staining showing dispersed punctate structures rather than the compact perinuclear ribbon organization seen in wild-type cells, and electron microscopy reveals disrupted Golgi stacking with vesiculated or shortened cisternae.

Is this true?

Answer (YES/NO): NO